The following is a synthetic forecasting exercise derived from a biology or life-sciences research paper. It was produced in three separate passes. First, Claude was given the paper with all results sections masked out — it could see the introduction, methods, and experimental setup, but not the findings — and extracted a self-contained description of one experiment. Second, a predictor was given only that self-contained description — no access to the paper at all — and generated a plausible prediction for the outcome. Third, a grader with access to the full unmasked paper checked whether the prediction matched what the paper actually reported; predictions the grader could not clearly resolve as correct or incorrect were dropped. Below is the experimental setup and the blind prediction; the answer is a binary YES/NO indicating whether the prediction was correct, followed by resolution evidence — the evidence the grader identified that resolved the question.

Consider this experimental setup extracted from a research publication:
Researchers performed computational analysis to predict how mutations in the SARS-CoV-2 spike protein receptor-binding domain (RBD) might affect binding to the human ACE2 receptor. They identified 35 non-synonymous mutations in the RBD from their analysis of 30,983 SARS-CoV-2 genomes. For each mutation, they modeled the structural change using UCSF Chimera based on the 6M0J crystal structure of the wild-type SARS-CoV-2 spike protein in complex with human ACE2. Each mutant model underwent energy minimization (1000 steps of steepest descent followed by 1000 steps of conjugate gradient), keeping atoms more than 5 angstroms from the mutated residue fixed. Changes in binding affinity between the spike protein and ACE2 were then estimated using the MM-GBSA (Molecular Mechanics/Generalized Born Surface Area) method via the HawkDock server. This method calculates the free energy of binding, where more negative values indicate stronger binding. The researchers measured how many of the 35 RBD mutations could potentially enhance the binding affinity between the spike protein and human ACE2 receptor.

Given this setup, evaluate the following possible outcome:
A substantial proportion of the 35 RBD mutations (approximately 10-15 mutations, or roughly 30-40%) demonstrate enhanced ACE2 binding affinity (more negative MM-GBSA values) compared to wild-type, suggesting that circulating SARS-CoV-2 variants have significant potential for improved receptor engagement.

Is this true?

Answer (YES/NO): NO